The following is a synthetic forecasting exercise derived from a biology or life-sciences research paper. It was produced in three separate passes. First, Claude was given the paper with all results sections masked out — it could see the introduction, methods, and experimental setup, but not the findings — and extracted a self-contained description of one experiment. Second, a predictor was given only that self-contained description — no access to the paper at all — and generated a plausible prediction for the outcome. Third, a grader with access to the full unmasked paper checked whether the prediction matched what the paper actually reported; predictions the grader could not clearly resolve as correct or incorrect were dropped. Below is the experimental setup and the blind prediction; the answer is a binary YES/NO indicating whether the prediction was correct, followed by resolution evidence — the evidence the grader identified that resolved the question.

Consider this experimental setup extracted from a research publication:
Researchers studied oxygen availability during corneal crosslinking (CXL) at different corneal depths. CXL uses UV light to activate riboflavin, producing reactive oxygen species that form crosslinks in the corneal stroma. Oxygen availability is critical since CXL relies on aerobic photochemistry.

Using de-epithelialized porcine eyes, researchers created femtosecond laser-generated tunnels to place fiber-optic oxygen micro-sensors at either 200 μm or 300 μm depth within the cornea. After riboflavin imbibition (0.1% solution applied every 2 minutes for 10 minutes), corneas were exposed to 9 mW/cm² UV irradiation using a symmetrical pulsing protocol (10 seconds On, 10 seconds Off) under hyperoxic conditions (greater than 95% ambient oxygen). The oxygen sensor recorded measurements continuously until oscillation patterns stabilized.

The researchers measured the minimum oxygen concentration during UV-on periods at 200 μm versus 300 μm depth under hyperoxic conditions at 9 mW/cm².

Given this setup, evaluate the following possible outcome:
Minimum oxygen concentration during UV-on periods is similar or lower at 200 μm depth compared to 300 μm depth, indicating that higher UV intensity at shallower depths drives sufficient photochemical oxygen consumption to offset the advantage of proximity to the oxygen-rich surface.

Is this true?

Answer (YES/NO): NO